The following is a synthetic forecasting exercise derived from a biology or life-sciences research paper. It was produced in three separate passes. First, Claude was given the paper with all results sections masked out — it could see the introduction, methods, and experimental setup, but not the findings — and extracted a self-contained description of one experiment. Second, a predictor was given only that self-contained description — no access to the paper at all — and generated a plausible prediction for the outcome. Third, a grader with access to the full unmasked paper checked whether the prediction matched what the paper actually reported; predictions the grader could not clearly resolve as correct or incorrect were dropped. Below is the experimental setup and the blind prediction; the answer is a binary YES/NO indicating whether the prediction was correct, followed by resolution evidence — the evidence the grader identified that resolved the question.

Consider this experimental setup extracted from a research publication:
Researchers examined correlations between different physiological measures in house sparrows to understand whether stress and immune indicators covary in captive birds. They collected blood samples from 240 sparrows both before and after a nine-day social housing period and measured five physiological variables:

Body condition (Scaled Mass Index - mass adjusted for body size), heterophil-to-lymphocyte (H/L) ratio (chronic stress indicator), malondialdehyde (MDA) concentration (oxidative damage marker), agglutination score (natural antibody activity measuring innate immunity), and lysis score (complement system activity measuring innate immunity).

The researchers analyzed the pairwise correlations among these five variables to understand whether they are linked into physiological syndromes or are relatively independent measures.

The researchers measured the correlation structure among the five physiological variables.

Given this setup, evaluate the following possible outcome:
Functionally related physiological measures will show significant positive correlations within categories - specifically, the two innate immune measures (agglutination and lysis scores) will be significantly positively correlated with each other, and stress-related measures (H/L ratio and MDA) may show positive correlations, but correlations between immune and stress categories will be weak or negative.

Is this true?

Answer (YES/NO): YES